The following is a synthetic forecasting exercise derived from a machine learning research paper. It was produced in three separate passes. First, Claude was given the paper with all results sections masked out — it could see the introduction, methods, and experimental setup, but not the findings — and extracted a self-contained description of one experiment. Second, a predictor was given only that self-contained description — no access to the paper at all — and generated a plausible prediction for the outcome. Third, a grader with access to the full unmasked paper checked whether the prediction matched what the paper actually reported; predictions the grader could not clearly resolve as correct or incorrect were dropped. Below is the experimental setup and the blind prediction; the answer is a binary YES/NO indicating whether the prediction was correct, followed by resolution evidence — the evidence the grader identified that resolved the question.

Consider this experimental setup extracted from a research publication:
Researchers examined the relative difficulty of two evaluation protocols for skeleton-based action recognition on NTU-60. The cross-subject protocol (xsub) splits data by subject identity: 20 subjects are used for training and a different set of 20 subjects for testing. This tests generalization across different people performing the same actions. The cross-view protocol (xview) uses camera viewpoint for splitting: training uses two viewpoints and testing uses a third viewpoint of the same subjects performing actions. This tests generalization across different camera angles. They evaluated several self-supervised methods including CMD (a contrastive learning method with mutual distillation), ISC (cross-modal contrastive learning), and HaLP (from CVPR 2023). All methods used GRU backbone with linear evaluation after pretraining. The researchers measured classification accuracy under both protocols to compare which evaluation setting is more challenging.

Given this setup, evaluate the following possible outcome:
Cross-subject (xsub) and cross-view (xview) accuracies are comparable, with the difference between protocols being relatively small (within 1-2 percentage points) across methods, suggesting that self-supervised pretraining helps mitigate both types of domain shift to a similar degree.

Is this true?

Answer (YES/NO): NO